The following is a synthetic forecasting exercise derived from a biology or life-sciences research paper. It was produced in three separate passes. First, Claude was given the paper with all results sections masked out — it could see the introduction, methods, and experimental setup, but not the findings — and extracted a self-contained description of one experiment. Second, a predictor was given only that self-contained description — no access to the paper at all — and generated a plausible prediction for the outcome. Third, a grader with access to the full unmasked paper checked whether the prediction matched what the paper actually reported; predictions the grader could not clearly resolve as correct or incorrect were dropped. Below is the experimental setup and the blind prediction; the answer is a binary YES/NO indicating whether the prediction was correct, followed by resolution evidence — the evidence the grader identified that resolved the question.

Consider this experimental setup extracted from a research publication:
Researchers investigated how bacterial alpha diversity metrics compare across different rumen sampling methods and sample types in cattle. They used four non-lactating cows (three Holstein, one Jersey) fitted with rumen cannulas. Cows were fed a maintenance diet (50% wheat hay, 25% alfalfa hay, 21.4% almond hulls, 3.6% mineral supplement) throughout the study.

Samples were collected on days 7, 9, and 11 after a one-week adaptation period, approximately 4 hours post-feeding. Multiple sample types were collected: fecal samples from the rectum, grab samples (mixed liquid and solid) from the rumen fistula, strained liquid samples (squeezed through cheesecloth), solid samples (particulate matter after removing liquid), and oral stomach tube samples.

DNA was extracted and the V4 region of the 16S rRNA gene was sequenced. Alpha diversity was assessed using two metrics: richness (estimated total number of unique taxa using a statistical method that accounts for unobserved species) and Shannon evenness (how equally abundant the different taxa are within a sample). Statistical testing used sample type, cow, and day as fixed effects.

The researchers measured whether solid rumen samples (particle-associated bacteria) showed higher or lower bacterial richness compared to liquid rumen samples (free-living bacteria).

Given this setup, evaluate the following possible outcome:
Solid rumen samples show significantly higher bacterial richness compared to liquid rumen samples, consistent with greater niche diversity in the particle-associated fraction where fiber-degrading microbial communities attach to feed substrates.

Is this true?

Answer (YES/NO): NO